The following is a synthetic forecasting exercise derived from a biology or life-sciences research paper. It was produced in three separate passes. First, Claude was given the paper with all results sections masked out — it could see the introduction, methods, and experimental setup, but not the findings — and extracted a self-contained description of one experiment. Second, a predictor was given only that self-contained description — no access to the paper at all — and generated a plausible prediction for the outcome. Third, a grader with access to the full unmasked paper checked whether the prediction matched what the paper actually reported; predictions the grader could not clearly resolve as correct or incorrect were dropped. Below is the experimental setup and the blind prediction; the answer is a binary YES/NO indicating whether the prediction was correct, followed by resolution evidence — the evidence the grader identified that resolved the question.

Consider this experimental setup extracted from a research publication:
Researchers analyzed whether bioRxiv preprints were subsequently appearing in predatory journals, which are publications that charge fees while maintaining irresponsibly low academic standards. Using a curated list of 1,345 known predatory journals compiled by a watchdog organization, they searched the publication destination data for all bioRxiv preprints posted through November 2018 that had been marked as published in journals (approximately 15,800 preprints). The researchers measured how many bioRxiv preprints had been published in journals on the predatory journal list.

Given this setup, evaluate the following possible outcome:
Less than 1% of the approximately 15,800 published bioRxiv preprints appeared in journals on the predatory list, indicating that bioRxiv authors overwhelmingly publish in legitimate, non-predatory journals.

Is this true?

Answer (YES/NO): NO